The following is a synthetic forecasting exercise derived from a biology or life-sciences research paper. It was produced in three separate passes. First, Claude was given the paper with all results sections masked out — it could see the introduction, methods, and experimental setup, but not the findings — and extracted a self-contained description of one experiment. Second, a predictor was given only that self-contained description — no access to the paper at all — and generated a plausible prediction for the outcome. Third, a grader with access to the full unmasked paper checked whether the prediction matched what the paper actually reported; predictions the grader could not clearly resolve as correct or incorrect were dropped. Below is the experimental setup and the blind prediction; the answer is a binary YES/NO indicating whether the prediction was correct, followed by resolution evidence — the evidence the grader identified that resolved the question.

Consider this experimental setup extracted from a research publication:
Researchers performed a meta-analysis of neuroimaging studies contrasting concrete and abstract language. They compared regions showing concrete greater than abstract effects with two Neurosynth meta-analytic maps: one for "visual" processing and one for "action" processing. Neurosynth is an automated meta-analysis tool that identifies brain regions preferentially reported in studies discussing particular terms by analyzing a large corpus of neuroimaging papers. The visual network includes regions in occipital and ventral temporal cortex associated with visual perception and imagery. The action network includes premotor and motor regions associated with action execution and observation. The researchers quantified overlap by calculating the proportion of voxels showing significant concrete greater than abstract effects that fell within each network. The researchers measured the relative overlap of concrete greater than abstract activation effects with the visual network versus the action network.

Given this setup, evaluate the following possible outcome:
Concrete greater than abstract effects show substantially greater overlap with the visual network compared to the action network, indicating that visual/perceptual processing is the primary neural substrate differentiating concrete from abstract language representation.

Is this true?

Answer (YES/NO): NO